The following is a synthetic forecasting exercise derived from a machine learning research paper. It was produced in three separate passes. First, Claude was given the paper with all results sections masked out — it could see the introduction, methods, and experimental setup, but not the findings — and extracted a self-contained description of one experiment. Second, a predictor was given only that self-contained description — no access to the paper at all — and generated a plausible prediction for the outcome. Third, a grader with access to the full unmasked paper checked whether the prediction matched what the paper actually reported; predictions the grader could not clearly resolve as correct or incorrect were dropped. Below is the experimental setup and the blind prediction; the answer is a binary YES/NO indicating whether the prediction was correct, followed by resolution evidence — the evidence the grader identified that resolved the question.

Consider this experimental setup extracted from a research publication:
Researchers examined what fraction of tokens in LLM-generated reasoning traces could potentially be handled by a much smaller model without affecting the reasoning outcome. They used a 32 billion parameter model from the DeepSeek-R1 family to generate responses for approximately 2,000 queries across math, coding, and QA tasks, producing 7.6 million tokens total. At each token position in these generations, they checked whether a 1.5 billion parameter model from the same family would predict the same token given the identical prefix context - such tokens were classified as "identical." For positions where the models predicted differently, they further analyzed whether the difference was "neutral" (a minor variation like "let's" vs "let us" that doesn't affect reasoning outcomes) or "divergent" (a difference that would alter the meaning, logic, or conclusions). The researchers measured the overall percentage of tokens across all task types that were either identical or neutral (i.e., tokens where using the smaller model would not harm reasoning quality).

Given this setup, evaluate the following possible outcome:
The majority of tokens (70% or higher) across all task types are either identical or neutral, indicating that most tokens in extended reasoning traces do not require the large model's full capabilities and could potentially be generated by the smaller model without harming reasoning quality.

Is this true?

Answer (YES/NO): YES